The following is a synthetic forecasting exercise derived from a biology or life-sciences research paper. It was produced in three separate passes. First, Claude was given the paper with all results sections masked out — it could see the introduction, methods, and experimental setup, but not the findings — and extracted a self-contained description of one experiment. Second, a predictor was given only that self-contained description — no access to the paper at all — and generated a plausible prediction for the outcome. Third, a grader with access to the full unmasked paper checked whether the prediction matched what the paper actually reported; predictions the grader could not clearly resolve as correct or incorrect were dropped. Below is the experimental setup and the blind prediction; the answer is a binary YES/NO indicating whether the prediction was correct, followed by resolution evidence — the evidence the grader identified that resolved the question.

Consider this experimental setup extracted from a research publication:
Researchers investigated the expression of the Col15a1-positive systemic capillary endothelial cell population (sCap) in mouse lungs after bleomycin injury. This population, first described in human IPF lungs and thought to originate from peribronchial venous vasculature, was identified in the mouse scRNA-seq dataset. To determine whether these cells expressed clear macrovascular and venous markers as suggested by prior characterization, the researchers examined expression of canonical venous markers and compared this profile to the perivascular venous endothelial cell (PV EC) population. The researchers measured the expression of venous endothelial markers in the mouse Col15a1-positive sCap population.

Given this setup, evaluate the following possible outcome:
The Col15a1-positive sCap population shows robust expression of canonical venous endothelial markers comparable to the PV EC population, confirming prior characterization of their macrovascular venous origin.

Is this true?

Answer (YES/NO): NO